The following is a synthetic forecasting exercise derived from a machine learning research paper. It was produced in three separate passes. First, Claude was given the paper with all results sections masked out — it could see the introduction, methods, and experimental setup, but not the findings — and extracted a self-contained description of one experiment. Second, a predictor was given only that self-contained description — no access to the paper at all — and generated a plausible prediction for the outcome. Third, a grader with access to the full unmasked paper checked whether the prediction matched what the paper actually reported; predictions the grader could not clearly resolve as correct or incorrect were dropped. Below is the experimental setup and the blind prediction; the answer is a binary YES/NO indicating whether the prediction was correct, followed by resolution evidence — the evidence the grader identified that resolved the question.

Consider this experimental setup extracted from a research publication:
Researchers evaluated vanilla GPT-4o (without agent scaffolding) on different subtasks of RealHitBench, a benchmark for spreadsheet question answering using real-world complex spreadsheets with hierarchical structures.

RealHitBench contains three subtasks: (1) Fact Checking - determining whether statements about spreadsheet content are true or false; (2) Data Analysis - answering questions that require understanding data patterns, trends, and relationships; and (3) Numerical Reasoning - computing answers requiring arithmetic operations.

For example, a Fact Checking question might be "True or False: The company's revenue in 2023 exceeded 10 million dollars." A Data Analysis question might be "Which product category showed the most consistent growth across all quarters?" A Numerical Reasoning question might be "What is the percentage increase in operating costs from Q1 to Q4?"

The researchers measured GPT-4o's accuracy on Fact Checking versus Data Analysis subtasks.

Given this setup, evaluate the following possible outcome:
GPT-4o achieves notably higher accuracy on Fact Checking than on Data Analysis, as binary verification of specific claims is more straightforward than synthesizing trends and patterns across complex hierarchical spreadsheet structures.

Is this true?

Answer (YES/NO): YES